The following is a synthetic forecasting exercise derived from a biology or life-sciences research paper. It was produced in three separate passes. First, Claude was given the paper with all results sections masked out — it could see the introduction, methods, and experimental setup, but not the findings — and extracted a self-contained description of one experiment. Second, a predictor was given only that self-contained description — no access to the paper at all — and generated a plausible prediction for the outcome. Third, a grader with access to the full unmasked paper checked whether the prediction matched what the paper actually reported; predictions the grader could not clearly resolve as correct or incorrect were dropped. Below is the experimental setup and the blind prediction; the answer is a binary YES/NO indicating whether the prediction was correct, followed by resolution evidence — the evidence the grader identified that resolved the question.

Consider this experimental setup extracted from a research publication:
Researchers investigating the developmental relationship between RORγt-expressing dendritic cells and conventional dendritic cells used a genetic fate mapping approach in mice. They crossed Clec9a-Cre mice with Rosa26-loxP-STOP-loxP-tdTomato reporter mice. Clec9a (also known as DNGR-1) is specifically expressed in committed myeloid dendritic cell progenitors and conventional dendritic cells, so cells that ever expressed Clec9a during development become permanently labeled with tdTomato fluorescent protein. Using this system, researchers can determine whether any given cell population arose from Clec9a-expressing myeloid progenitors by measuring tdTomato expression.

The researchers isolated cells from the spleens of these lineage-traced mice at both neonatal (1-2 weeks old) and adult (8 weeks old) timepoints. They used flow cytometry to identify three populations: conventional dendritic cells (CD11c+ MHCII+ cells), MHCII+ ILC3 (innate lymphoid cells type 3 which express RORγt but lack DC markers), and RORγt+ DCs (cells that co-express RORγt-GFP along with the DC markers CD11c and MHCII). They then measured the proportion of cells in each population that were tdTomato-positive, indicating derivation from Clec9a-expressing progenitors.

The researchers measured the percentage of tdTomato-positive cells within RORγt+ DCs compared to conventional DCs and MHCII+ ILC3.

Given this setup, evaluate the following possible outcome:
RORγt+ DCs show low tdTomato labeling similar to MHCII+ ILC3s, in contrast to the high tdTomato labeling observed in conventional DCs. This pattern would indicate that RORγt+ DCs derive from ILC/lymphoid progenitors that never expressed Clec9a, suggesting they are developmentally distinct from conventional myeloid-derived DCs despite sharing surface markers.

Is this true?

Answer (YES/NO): YES